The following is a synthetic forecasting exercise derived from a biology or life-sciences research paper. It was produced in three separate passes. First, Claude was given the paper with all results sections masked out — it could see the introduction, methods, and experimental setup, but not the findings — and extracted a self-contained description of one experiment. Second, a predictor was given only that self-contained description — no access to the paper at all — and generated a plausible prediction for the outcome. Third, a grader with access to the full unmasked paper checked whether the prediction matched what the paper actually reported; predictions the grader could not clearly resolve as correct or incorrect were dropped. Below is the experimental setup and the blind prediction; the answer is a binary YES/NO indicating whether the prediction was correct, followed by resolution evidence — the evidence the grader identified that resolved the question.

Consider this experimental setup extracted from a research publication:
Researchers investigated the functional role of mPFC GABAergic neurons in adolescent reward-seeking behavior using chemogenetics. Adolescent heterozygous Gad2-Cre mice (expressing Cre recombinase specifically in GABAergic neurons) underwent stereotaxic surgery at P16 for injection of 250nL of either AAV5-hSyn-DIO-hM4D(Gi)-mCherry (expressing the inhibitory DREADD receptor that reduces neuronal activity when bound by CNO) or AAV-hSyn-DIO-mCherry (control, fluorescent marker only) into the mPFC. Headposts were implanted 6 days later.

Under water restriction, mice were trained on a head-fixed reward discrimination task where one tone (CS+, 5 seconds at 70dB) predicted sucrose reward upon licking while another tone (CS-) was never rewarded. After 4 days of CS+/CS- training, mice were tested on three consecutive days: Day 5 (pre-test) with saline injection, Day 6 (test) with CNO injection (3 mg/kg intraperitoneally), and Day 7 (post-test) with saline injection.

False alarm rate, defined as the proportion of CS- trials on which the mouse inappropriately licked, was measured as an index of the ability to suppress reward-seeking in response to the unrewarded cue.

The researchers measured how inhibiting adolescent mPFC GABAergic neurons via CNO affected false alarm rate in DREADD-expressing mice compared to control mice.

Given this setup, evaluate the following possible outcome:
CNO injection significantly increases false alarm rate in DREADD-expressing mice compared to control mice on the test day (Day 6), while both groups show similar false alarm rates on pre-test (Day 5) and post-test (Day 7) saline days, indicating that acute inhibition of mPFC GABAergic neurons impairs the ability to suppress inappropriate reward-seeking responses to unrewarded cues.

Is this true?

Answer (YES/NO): NO